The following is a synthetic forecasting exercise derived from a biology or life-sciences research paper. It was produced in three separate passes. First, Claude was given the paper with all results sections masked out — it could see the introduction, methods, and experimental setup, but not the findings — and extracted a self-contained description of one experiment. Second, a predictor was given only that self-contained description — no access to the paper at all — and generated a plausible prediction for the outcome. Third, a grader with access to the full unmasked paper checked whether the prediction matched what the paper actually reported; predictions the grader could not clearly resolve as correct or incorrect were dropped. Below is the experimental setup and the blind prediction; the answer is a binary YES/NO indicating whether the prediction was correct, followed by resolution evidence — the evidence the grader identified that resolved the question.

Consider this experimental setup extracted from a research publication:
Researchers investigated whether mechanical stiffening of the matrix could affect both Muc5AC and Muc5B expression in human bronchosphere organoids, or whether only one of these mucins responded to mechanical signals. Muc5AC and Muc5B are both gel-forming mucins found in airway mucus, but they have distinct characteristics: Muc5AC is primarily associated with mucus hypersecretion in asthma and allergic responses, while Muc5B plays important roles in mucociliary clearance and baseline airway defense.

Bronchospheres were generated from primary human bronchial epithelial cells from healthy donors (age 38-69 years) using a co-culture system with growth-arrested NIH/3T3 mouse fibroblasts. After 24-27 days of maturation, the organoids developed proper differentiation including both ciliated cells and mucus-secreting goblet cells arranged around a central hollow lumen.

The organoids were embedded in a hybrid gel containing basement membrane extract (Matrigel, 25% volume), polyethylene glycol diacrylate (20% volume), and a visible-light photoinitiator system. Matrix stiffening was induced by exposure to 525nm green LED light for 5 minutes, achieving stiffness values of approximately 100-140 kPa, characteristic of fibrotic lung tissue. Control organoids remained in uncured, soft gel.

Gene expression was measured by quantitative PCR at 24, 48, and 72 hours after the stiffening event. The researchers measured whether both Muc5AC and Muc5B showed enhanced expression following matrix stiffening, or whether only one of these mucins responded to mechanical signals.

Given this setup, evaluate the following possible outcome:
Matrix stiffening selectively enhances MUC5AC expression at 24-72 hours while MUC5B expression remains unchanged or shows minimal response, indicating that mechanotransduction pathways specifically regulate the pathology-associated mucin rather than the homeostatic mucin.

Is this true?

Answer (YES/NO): NO